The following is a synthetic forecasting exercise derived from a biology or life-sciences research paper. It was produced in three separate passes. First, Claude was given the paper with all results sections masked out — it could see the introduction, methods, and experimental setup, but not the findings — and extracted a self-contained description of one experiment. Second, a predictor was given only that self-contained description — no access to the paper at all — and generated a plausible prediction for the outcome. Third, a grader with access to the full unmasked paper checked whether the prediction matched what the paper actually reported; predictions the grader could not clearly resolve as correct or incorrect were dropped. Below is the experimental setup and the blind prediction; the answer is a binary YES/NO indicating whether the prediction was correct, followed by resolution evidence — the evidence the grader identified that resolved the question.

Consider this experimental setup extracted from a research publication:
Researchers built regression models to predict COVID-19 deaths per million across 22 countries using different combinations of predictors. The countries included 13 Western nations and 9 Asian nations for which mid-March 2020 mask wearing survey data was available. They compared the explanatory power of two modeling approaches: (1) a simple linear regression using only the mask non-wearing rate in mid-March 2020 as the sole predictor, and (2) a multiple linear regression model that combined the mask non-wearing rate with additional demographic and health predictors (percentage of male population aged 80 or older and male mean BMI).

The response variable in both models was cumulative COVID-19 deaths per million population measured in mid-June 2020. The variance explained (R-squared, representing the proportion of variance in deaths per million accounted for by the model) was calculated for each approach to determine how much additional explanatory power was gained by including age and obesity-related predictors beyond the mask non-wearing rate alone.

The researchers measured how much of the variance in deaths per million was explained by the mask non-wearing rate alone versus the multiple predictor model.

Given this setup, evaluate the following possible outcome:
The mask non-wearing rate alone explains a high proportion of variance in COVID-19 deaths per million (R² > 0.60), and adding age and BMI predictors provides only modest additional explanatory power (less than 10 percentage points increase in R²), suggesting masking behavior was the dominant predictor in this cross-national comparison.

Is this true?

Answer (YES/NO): YES